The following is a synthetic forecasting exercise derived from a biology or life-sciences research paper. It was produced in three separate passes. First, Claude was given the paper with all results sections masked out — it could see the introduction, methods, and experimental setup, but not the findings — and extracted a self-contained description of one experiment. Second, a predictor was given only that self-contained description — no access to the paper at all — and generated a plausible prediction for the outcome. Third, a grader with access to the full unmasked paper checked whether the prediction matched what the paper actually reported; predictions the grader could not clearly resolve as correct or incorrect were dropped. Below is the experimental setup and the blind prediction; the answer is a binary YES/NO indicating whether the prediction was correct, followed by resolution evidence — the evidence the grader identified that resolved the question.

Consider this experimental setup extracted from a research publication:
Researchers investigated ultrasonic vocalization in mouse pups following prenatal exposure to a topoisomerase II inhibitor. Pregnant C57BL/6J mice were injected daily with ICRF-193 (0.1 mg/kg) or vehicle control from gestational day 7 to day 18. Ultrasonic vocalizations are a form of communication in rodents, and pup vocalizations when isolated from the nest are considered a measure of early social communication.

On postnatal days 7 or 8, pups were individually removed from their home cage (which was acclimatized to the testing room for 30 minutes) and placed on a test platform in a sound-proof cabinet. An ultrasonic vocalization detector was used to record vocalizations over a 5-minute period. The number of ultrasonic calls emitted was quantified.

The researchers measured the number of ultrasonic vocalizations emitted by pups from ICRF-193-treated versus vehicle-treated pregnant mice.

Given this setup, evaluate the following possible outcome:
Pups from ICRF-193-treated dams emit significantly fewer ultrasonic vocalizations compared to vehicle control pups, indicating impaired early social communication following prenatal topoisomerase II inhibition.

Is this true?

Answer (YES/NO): YES